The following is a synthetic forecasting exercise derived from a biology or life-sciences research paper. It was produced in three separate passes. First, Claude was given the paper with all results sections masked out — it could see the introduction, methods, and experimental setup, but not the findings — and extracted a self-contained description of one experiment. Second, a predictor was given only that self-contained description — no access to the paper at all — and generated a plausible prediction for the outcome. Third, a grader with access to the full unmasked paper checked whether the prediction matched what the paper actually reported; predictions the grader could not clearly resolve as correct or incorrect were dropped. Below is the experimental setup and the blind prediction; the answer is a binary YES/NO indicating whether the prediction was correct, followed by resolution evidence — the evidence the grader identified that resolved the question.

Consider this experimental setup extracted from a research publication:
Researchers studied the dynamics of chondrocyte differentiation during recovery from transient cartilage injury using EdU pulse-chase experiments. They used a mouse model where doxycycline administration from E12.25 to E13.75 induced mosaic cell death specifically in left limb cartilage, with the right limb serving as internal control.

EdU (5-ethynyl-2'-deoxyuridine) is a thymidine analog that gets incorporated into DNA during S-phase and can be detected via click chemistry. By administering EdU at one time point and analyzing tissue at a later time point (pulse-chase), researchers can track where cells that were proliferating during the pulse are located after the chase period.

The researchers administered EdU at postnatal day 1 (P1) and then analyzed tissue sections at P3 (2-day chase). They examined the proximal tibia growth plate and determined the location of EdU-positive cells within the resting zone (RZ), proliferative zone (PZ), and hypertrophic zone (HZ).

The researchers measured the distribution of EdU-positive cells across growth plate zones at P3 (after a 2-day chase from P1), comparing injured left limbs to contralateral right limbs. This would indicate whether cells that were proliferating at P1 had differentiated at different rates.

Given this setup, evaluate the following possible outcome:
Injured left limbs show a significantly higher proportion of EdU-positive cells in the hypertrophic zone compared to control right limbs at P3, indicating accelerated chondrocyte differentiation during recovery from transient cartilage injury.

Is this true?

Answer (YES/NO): YES